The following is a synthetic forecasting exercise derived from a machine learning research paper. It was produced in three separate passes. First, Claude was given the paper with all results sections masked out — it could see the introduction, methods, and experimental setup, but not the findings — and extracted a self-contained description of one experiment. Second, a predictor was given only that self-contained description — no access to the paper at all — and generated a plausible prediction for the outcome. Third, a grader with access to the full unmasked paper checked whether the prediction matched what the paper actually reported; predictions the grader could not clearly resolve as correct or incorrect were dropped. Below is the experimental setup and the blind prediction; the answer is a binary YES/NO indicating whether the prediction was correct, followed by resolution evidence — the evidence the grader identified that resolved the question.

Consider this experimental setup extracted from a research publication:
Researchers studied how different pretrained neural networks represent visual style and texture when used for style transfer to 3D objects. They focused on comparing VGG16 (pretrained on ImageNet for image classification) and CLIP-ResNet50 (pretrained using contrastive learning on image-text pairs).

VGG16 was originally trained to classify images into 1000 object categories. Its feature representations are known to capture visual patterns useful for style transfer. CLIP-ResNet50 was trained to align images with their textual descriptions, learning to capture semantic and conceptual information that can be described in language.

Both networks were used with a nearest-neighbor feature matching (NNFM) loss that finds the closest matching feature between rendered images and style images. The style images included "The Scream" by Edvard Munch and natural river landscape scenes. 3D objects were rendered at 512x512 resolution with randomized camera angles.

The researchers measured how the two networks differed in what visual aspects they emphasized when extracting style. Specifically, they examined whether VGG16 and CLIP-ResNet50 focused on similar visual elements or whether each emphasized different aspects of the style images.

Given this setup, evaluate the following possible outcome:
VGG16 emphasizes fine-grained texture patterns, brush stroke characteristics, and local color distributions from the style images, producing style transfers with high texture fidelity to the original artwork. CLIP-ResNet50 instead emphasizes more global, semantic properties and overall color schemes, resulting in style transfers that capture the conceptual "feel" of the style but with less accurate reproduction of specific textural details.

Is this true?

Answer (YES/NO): NO